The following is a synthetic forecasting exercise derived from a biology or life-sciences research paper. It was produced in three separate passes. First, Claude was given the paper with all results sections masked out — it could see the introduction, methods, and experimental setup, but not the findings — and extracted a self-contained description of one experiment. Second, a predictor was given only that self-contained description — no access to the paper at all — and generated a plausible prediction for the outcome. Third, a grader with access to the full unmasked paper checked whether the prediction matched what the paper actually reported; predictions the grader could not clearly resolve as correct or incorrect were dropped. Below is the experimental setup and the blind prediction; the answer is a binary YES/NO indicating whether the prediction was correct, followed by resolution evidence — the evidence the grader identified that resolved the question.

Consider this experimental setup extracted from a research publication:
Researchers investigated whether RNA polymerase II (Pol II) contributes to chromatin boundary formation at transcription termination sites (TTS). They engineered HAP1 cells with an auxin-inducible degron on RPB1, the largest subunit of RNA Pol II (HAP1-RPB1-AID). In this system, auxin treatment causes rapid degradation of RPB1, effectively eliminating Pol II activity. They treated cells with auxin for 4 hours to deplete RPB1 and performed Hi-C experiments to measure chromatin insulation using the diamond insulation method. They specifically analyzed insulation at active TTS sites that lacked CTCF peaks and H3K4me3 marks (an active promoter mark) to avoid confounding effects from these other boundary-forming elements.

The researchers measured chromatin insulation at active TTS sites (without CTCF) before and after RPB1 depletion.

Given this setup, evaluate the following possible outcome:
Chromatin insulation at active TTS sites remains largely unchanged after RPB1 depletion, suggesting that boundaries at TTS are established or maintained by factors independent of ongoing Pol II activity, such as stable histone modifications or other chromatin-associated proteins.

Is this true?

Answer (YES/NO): NO